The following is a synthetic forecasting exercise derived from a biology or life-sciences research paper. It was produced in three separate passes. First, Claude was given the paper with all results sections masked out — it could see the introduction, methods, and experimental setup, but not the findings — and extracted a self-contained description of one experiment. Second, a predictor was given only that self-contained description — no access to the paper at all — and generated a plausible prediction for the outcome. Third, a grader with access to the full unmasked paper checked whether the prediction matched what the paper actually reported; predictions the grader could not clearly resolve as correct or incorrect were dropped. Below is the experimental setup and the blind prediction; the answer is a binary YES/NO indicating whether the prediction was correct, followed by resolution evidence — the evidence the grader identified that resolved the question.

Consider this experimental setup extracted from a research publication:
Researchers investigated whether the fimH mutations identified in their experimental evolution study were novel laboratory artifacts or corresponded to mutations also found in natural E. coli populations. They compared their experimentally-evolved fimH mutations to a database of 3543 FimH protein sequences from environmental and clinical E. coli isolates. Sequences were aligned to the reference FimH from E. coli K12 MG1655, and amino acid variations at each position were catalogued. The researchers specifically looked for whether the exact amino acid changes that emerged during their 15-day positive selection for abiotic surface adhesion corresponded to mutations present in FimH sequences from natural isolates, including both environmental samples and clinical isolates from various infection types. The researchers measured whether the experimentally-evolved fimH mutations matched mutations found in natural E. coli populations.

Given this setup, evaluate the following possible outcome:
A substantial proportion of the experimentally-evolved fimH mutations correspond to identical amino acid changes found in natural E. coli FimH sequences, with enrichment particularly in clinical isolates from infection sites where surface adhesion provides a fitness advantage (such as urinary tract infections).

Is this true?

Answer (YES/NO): YES